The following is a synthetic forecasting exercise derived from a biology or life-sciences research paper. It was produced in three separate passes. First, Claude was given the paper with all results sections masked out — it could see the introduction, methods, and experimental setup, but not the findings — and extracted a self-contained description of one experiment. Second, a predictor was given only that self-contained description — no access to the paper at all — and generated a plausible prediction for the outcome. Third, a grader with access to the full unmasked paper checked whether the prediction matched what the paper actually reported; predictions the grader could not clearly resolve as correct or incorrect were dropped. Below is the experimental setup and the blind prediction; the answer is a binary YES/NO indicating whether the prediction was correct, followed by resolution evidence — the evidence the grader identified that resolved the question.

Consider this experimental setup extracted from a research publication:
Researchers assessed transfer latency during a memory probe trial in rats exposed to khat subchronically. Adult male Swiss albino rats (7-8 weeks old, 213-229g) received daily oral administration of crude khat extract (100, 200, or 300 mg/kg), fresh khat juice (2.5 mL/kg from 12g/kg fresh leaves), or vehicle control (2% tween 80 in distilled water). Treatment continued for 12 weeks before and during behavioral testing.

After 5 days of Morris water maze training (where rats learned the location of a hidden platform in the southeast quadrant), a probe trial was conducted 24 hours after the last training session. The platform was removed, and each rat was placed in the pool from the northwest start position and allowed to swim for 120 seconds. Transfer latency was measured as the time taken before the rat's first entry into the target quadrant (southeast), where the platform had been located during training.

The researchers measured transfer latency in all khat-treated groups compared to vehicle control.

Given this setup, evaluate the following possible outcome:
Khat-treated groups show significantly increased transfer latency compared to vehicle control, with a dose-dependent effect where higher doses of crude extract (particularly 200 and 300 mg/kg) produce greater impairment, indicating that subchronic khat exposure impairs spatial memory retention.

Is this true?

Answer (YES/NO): YES